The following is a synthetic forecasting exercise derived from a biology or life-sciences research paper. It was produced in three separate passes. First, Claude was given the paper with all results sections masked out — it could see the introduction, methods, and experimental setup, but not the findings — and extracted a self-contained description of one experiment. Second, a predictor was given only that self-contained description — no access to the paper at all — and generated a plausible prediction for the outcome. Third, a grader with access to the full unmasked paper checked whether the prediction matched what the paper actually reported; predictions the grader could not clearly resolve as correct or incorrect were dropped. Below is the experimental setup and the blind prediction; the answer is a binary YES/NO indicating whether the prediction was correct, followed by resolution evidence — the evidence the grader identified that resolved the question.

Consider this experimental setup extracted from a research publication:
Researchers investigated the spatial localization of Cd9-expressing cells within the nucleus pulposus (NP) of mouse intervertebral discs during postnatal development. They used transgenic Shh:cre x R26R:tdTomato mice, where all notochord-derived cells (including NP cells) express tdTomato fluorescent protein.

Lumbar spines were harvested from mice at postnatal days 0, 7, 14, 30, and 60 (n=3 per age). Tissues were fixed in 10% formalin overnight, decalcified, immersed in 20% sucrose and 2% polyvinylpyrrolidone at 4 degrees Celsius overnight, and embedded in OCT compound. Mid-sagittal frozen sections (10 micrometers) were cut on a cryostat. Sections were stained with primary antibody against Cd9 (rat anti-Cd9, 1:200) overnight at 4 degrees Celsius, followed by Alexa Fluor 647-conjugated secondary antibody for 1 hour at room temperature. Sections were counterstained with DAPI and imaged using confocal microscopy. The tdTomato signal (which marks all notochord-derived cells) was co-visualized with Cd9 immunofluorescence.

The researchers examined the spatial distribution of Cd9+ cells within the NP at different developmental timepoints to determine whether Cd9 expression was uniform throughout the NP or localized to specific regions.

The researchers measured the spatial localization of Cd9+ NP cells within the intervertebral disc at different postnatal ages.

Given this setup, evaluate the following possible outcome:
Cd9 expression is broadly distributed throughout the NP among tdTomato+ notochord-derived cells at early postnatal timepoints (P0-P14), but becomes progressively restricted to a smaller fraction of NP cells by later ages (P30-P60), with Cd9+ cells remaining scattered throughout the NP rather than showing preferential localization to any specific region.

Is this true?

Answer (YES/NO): NO